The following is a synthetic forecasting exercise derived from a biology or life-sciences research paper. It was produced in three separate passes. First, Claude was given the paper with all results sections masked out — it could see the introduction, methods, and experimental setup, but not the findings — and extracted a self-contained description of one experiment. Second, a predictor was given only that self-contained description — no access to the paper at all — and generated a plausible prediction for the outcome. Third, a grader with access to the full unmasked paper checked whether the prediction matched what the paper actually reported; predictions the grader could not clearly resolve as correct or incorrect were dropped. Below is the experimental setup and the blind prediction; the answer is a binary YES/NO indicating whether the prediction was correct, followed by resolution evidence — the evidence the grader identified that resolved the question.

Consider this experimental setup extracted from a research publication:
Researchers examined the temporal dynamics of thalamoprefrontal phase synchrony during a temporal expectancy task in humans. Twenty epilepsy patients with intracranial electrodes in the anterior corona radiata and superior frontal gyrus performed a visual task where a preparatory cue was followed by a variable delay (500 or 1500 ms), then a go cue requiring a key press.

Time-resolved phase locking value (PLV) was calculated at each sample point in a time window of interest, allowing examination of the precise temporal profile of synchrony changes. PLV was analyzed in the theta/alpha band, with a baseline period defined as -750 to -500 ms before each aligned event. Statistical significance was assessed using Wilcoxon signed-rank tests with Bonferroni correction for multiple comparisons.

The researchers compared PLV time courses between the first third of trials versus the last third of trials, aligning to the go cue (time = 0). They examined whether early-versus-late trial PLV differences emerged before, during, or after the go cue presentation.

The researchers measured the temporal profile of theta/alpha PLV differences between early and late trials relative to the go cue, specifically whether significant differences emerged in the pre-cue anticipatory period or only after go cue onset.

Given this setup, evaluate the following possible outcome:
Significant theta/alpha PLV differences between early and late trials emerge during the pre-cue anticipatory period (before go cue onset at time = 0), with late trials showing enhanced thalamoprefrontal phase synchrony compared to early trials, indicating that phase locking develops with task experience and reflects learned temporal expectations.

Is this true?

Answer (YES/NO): YES